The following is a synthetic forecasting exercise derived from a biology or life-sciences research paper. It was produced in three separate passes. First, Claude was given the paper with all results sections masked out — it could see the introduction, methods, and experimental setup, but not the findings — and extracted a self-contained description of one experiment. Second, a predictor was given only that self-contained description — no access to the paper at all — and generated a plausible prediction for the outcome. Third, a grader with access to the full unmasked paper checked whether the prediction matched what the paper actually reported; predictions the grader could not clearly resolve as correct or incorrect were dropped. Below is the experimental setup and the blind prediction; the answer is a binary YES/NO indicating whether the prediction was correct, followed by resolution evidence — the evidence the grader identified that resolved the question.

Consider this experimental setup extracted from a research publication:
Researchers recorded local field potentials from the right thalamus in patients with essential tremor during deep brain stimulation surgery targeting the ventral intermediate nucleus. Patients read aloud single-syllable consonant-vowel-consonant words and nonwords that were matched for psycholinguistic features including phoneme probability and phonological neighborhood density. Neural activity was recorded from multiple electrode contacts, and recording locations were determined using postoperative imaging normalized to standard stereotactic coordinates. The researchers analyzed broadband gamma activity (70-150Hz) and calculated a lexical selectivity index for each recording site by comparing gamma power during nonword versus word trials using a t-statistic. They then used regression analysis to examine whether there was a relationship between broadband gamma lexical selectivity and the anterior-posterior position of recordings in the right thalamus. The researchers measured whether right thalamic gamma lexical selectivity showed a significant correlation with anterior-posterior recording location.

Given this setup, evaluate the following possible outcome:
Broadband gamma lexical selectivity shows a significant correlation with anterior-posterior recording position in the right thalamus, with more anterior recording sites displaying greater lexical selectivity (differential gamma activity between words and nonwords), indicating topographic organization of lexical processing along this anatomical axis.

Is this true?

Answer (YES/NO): NO